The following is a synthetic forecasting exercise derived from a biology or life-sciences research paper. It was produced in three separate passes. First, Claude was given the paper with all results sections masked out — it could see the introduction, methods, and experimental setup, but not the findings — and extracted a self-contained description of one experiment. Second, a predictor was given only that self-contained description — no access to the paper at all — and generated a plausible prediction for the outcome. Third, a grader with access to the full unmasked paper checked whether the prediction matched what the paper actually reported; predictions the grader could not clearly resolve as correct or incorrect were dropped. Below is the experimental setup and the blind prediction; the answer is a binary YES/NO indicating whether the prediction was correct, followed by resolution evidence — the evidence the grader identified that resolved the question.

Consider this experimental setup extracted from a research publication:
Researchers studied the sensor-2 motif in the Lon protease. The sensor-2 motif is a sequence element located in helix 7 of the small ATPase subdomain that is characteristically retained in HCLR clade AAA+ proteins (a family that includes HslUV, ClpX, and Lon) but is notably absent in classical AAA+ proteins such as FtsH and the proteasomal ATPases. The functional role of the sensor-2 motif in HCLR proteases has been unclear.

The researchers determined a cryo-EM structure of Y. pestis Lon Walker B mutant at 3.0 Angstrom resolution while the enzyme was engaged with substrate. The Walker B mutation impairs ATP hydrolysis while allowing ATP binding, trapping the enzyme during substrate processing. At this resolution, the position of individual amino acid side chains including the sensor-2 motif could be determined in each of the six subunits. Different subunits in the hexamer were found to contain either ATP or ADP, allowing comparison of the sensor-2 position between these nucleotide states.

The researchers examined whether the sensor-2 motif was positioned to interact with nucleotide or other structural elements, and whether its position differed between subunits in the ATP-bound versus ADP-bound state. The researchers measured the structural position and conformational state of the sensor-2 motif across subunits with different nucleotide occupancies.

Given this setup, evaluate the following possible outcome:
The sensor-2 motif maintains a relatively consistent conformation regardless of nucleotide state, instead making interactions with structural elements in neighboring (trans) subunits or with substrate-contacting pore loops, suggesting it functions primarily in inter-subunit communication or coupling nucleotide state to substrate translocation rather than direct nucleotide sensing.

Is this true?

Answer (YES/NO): NO